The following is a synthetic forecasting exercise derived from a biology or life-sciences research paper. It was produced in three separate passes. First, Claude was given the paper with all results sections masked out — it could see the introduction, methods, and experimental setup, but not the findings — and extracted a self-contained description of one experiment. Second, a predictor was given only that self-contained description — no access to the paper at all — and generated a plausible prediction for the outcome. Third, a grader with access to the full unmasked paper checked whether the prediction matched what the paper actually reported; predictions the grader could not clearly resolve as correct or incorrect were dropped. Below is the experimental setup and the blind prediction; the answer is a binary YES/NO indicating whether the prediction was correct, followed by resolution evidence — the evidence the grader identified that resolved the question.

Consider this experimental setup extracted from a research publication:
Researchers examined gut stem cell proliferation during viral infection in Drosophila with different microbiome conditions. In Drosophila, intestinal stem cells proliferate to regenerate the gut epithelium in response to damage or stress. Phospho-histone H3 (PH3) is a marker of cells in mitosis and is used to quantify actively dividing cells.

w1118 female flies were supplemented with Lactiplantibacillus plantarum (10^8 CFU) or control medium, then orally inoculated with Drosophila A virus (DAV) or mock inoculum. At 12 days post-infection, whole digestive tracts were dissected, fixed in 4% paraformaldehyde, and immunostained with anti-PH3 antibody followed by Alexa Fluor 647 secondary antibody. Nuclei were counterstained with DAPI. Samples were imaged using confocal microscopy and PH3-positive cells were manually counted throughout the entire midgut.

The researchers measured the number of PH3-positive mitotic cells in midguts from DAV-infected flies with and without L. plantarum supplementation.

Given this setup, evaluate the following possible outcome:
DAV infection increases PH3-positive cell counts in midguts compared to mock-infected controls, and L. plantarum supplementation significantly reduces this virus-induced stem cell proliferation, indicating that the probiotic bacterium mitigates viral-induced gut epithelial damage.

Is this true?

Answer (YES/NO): NO